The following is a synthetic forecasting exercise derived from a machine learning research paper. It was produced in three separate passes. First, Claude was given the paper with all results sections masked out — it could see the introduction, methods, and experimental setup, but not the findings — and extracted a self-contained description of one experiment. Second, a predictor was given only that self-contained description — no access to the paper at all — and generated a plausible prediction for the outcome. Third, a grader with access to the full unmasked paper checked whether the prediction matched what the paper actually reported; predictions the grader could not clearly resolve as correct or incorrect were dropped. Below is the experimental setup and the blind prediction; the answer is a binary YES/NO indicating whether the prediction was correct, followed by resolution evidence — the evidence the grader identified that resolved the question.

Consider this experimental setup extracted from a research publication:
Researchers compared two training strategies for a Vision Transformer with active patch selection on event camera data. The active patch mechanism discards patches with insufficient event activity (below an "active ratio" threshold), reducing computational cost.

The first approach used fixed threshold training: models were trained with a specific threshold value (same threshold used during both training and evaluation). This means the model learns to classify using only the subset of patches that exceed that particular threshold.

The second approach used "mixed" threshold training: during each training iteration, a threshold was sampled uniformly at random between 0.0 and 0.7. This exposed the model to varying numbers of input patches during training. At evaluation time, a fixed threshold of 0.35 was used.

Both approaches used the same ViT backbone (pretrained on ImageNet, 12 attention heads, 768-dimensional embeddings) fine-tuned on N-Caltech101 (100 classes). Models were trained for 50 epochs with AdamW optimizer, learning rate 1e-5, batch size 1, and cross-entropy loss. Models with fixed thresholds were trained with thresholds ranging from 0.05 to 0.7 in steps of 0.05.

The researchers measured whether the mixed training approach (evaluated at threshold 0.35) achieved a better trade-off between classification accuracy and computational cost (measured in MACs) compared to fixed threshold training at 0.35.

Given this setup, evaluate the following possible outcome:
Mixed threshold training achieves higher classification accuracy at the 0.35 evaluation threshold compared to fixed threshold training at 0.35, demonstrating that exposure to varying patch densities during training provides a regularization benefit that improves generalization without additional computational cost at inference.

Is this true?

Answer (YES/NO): YES